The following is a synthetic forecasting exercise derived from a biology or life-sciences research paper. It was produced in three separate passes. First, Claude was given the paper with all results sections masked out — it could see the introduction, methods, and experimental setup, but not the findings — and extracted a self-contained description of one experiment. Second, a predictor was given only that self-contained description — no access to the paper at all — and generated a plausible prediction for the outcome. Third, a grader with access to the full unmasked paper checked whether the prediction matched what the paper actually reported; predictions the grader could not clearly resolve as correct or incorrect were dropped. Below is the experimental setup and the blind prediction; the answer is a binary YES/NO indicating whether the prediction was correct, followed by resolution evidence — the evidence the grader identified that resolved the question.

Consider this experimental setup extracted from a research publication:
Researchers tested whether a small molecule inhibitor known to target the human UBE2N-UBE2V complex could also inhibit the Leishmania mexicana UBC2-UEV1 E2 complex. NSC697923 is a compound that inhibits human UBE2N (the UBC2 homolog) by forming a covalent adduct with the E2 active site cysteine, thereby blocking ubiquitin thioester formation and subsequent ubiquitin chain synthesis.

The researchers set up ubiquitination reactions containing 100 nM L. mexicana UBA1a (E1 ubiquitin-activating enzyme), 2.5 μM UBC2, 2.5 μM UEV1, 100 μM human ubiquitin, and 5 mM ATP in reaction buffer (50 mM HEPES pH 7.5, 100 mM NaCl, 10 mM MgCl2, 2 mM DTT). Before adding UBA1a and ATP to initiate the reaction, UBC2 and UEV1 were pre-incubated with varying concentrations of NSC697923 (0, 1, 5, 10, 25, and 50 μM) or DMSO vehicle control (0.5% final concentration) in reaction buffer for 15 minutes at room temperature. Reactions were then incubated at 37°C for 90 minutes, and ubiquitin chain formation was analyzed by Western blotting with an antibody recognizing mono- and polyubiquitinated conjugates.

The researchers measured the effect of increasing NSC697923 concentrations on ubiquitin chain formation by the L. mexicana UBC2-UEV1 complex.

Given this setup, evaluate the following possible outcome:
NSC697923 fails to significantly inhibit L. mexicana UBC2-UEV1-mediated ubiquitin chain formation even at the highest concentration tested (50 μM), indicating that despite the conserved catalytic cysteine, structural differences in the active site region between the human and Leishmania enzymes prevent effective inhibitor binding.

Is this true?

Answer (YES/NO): NO